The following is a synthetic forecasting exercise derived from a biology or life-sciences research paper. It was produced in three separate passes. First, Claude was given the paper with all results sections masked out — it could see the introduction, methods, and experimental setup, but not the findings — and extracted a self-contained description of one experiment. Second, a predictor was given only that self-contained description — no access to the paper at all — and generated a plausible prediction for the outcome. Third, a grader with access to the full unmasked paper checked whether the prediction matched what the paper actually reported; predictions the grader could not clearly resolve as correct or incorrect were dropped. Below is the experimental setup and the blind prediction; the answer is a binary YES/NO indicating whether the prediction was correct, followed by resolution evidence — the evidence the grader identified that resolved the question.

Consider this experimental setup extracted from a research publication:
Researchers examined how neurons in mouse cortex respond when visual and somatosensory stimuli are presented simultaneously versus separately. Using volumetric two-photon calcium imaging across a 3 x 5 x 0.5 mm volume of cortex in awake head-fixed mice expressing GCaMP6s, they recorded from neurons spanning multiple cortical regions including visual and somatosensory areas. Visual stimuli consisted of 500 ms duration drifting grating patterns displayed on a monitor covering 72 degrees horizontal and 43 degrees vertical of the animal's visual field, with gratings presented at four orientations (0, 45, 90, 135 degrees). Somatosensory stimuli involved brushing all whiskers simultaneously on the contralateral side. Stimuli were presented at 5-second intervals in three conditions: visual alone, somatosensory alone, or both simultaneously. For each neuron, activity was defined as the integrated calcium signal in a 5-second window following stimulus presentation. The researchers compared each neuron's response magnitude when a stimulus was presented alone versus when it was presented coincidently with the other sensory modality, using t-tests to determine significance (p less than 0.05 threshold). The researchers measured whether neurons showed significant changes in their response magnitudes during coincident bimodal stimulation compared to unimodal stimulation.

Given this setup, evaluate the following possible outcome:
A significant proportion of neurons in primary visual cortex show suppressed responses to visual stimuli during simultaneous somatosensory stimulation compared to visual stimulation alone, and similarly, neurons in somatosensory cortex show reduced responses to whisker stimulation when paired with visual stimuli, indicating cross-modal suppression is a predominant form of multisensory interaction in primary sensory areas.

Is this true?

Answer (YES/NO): NO